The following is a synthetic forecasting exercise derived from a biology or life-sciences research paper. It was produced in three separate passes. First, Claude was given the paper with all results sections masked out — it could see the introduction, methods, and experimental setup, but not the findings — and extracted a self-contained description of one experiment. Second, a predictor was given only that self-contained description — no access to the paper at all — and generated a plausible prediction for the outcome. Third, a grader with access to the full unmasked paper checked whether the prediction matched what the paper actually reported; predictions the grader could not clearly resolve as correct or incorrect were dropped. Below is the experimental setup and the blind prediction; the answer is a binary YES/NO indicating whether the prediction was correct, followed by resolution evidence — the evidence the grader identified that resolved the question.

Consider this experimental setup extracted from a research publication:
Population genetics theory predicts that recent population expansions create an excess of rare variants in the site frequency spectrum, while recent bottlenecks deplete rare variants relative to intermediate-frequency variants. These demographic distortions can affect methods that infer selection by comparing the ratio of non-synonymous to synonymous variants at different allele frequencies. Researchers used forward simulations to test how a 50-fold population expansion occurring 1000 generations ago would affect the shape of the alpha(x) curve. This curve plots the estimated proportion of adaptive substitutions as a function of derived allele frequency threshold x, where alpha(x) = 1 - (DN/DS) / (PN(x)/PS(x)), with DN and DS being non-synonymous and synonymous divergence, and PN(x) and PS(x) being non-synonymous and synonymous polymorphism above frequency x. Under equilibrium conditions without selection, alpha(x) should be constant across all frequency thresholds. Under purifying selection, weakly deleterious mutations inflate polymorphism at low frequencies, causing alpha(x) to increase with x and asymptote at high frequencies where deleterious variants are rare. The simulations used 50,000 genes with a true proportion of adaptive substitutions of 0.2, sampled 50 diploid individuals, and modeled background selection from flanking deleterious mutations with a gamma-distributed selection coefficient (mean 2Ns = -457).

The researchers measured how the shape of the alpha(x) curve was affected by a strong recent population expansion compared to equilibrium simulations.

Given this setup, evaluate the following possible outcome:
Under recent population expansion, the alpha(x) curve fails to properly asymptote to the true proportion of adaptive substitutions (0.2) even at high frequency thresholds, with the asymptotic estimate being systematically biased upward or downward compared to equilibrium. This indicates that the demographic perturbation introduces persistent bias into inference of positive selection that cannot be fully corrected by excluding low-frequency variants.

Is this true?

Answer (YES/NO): NO